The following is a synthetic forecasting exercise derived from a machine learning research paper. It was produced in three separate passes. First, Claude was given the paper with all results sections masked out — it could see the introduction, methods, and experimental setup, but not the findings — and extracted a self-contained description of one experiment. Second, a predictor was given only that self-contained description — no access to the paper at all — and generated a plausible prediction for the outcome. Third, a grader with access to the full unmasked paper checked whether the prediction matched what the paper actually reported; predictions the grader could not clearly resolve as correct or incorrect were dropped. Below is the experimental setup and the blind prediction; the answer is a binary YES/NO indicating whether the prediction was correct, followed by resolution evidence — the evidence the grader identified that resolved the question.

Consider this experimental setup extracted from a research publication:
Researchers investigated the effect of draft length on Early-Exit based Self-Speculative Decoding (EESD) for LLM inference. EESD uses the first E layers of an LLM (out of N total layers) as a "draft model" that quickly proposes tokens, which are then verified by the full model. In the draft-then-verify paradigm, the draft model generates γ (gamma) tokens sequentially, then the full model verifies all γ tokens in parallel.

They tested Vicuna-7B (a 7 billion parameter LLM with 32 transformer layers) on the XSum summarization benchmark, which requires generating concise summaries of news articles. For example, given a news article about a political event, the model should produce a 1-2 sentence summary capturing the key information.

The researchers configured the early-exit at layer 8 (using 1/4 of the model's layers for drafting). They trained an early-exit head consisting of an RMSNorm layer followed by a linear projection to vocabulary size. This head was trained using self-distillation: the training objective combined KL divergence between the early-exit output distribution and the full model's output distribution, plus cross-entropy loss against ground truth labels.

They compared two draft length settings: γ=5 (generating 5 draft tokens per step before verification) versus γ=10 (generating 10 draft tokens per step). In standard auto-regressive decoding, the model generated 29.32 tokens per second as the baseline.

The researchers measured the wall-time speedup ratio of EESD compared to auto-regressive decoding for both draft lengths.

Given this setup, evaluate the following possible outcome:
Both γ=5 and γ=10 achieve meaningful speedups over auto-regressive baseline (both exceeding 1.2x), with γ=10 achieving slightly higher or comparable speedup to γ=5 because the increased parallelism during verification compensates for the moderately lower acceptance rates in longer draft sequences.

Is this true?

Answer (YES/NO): NO